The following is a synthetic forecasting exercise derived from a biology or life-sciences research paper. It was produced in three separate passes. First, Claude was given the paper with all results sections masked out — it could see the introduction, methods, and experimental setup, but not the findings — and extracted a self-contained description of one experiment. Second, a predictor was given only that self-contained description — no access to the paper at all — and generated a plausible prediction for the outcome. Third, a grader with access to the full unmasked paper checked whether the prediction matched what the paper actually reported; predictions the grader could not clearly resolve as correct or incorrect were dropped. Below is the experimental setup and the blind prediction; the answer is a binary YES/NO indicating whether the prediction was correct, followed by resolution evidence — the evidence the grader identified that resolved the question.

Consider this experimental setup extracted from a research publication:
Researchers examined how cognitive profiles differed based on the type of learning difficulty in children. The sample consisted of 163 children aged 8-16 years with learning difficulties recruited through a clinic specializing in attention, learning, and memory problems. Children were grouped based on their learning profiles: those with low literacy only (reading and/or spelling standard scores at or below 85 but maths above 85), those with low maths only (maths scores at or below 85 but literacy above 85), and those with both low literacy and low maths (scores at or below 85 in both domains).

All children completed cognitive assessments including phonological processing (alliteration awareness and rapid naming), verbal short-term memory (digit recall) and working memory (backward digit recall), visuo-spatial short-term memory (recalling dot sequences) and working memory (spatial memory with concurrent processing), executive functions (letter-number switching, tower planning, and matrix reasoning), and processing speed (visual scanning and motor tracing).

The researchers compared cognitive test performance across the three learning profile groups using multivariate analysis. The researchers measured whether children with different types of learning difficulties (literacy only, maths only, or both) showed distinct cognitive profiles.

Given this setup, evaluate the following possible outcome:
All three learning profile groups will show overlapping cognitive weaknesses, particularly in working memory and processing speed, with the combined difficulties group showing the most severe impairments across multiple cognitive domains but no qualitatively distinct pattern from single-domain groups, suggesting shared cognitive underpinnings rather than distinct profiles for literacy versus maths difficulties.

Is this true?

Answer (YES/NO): NO